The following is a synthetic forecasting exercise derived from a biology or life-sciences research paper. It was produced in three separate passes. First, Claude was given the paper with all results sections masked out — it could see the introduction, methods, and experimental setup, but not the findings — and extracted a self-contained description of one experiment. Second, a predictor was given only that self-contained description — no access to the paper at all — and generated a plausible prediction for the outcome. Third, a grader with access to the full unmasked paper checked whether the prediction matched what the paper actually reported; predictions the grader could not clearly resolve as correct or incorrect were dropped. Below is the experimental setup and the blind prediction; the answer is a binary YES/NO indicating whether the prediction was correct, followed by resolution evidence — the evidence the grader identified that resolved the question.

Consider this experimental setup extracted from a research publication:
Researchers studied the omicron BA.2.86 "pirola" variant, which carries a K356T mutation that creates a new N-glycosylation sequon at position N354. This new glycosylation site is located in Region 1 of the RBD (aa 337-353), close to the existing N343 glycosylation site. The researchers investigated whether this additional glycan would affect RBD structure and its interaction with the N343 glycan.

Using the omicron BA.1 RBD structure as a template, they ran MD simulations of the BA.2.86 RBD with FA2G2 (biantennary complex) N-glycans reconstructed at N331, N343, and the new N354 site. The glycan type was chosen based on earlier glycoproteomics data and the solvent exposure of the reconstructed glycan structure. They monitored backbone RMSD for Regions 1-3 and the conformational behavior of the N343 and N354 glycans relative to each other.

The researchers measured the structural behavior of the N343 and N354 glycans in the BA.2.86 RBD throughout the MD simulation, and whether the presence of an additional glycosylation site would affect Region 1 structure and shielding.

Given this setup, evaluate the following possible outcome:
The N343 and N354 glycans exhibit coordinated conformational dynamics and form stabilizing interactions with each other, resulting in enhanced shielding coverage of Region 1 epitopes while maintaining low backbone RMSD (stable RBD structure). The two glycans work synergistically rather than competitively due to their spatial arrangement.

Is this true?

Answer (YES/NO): YES